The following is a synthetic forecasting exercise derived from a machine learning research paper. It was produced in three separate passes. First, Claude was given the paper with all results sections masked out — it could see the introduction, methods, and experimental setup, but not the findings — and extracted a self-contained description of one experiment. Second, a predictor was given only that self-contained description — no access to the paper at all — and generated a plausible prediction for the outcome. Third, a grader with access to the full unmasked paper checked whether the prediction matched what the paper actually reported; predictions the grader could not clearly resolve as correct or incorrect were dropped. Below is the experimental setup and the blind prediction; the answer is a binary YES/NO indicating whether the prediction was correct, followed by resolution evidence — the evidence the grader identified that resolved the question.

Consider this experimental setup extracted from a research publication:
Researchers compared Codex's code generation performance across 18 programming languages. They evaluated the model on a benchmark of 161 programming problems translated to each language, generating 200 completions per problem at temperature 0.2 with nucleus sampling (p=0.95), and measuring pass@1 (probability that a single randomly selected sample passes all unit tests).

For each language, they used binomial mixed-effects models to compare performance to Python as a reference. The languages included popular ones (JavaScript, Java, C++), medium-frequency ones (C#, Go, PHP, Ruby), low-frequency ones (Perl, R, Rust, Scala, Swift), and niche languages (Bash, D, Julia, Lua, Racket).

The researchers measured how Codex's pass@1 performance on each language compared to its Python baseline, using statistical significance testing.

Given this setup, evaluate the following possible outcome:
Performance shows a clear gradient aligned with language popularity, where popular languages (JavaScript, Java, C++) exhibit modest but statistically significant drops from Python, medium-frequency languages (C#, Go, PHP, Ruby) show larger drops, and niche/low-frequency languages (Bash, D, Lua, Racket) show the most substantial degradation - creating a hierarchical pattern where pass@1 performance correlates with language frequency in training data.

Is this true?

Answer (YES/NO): NO